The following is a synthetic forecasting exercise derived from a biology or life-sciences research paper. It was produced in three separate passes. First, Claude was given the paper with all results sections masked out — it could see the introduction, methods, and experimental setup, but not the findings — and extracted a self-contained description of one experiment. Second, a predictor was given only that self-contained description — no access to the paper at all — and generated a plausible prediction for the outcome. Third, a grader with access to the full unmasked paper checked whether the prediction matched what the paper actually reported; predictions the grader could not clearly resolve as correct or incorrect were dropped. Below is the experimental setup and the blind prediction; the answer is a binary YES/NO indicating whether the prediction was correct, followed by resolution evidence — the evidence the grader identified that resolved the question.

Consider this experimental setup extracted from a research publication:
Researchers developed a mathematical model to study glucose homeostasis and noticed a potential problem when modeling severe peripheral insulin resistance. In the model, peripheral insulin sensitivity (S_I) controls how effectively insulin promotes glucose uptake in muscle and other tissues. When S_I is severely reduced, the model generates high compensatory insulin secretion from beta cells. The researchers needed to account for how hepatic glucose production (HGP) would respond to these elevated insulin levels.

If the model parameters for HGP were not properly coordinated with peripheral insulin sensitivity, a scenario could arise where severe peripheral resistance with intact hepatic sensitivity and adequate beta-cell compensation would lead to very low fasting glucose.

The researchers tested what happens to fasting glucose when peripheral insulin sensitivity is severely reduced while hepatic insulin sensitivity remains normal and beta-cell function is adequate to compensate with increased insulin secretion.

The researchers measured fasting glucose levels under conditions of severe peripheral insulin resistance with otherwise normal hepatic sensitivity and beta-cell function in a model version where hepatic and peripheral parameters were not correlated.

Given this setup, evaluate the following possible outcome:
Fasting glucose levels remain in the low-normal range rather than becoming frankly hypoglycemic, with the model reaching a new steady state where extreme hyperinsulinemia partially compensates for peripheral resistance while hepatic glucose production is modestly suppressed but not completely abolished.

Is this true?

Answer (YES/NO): NO